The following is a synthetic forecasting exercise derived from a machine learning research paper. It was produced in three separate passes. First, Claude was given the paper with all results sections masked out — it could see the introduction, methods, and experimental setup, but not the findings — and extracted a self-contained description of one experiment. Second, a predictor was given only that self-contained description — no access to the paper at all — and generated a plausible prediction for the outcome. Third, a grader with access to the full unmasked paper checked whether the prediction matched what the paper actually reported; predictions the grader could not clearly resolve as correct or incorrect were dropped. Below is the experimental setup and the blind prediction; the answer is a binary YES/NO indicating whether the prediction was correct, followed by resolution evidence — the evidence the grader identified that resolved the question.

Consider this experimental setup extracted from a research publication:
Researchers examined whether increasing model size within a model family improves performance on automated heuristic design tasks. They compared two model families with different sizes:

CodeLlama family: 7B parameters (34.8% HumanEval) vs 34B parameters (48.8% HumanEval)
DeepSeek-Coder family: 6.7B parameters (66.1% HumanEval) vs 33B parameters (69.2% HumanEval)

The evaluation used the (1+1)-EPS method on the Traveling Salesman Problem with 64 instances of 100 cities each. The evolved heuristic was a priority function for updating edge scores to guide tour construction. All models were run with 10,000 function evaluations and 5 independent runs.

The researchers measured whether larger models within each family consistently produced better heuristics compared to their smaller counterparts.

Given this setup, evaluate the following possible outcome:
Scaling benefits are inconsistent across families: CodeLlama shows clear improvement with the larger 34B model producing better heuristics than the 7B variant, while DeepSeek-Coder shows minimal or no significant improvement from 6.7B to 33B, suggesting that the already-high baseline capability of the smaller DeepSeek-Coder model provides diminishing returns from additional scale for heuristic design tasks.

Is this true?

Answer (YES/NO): NO